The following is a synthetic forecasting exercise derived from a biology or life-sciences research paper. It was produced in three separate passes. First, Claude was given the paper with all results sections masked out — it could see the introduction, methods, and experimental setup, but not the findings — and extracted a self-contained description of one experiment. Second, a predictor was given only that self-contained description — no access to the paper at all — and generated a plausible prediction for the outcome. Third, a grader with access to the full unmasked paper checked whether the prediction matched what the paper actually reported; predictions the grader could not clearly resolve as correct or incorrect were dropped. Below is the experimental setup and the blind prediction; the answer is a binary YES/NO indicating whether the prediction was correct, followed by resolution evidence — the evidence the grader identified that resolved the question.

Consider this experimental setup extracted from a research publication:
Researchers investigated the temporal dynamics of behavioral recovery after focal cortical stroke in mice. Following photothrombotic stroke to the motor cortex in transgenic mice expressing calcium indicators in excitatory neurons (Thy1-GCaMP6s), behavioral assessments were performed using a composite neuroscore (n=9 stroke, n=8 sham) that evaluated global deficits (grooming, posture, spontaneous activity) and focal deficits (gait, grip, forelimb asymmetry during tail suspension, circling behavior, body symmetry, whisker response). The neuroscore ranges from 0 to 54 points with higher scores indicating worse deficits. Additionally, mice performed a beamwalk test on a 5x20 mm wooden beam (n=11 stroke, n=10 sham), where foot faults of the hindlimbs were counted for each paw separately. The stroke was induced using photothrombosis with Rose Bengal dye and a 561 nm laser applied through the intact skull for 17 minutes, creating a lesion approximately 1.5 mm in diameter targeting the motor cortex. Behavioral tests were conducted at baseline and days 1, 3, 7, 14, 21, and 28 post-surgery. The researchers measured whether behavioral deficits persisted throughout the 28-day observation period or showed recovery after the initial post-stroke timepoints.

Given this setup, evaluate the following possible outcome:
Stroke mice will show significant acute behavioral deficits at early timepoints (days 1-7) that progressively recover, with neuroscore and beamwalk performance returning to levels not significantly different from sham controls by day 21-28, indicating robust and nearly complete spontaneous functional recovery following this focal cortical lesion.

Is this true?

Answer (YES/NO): NO